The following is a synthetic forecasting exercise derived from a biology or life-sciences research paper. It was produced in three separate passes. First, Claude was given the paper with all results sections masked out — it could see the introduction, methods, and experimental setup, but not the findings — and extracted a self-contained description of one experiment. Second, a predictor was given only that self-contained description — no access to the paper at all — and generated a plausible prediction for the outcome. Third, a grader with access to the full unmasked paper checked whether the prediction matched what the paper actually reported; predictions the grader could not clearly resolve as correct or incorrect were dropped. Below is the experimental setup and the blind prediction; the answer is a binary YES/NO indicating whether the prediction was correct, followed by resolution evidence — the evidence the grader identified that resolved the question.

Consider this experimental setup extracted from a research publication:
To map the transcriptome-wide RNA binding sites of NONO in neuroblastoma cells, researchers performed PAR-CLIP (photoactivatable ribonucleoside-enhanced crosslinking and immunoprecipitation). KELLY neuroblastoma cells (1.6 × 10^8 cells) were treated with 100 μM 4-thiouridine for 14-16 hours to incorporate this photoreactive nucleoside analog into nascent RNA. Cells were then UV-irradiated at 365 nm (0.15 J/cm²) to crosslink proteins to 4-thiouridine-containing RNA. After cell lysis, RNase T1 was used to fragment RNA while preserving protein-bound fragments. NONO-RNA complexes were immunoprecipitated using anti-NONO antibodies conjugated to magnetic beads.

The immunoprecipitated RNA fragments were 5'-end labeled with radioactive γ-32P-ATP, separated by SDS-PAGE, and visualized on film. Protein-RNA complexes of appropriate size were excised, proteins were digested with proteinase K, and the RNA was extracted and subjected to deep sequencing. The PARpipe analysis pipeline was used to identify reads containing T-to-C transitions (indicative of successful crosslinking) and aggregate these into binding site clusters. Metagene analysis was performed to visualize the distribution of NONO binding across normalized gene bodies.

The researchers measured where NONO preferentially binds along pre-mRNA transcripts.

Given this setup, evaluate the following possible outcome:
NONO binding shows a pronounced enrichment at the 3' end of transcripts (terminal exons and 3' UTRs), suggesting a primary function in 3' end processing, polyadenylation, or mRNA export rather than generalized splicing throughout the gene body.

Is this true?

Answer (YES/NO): NO